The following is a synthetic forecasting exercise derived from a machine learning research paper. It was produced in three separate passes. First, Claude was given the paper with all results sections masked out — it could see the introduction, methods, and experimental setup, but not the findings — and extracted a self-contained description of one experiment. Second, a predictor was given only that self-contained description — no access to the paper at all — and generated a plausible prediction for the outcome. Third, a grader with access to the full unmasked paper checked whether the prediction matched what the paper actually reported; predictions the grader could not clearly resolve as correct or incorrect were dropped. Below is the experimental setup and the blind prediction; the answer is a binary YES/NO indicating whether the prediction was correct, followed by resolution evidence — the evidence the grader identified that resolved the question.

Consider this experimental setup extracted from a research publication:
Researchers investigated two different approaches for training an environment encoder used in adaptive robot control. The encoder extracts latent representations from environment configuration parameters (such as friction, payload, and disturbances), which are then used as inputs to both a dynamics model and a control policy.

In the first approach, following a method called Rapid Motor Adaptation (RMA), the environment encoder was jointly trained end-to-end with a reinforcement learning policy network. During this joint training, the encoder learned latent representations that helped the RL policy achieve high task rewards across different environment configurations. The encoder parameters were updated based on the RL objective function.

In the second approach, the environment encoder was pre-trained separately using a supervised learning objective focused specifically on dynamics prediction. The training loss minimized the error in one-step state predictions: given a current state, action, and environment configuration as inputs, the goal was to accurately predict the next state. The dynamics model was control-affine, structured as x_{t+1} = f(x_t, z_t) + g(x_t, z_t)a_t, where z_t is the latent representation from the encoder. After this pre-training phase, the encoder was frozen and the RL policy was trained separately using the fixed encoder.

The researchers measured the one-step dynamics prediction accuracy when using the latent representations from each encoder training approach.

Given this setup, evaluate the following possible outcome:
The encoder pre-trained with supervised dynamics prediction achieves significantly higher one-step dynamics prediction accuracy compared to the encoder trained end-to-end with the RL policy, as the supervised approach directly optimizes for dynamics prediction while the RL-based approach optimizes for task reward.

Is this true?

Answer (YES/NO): YES